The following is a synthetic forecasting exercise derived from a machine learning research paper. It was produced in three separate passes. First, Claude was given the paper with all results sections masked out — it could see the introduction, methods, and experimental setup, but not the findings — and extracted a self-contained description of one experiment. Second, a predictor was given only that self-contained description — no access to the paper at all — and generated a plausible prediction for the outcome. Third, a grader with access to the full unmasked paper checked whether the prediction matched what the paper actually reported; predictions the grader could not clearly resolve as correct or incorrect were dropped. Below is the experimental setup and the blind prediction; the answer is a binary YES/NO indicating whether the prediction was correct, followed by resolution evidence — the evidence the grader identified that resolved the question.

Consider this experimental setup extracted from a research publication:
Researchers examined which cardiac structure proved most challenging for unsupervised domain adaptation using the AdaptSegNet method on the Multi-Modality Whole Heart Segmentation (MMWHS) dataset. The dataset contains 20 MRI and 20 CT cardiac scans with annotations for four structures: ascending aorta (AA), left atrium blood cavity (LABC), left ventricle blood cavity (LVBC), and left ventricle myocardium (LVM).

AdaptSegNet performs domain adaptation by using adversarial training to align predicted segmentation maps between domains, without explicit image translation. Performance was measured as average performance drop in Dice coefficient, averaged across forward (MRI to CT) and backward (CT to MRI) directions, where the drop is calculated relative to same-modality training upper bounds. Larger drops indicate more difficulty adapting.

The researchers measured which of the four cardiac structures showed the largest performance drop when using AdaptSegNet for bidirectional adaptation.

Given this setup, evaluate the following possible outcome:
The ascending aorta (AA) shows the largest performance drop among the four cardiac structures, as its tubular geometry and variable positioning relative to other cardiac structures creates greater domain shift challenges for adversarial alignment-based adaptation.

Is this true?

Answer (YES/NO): YES